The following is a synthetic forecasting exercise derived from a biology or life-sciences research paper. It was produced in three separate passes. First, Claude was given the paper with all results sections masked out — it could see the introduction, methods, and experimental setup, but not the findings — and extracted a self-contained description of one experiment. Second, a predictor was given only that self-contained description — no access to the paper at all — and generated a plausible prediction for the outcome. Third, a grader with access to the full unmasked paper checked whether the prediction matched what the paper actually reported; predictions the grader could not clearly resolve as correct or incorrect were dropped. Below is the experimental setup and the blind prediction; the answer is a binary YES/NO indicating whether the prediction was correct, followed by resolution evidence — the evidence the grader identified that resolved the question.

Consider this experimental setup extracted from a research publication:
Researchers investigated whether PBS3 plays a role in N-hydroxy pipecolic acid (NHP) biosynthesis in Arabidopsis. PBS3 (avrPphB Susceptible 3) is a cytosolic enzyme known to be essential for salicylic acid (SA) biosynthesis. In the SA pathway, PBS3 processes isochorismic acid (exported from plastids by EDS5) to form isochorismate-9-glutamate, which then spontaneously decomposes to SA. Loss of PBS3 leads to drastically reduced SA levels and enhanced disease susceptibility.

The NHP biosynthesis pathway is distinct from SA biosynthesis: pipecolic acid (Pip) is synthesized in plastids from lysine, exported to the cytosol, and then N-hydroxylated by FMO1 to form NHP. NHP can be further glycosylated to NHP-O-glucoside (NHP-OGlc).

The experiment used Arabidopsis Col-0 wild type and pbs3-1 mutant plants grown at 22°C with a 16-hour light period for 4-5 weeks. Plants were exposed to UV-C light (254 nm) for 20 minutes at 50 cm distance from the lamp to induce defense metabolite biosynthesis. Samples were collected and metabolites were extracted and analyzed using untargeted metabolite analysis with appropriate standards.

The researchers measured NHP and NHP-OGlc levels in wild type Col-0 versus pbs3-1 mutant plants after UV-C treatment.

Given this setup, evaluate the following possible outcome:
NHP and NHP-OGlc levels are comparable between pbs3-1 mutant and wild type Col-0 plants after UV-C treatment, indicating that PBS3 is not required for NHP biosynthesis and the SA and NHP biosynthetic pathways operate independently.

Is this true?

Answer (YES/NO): YES